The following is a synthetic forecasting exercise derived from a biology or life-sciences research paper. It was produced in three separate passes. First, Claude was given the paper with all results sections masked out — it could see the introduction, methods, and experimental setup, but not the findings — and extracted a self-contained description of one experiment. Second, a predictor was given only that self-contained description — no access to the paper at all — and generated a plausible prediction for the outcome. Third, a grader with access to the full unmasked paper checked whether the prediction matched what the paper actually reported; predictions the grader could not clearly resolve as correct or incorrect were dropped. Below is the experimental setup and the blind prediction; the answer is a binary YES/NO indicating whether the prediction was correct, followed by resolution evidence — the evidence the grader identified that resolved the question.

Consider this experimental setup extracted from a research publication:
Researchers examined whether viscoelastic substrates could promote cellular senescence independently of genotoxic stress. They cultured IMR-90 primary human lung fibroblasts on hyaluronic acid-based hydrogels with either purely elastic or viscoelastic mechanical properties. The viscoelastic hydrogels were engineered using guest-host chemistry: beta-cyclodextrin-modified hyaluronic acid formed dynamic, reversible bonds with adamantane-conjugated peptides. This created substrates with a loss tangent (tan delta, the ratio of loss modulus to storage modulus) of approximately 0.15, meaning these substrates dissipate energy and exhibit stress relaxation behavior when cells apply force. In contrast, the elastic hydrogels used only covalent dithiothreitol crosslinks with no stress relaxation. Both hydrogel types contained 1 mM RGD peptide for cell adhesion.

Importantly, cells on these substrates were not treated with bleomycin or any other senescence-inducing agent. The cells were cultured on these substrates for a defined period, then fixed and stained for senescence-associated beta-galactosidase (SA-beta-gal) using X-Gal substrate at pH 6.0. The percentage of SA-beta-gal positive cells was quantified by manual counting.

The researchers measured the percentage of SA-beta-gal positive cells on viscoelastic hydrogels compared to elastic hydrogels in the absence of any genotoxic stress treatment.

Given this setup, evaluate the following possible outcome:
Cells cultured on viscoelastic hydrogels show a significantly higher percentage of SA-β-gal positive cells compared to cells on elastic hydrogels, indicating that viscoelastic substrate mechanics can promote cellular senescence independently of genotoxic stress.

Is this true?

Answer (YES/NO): YES